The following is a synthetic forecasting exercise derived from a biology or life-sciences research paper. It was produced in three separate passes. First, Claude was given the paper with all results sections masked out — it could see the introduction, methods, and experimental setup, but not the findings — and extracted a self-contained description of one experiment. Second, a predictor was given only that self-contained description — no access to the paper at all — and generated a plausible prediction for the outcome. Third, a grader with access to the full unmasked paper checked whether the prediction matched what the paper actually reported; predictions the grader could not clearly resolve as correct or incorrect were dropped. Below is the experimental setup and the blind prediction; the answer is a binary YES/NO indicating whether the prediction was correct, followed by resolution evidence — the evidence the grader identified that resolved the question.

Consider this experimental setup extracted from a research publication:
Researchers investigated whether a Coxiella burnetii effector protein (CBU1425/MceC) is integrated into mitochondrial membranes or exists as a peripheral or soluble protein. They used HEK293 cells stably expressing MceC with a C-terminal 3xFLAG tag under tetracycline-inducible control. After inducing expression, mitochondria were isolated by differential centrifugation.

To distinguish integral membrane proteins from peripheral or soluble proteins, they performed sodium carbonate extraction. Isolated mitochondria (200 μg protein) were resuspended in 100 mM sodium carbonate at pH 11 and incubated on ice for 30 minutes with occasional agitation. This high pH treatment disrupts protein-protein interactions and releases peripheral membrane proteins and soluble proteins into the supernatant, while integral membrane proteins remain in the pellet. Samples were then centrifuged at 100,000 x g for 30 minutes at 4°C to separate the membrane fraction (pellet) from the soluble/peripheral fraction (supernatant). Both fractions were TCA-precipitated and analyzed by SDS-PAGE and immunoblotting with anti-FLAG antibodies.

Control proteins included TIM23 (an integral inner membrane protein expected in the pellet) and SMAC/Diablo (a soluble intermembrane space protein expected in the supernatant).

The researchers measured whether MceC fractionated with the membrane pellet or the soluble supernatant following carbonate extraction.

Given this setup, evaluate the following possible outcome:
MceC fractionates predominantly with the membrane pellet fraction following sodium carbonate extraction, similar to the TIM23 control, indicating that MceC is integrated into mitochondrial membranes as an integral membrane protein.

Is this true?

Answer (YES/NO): YES